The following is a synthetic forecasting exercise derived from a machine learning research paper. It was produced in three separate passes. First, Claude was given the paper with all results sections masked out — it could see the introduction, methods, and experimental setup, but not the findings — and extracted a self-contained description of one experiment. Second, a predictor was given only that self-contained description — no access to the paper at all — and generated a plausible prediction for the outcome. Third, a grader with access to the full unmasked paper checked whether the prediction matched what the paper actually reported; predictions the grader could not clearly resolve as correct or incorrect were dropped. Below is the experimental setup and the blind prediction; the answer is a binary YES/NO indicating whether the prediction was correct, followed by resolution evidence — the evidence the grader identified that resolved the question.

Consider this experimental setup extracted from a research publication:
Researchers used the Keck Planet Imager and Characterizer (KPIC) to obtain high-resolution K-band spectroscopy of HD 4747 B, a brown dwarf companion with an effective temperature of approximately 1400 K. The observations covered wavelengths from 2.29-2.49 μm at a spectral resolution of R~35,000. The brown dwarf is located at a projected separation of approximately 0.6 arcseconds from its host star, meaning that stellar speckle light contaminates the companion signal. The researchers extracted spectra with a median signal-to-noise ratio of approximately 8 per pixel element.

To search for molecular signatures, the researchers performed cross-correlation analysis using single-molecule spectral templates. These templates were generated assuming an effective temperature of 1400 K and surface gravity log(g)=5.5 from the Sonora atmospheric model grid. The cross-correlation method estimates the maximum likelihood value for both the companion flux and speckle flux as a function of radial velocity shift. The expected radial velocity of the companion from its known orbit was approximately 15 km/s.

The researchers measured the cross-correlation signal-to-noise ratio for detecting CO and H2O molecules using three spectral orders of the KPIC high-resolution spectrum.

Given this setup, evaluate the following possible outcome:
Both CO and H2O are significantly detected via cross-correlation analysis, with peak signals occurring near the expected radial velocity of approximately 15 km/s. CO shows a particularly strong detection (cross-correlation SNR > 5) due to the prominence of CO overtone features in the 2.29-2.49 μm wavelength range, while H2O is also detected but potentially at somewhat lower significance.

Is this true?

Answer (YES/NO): YES